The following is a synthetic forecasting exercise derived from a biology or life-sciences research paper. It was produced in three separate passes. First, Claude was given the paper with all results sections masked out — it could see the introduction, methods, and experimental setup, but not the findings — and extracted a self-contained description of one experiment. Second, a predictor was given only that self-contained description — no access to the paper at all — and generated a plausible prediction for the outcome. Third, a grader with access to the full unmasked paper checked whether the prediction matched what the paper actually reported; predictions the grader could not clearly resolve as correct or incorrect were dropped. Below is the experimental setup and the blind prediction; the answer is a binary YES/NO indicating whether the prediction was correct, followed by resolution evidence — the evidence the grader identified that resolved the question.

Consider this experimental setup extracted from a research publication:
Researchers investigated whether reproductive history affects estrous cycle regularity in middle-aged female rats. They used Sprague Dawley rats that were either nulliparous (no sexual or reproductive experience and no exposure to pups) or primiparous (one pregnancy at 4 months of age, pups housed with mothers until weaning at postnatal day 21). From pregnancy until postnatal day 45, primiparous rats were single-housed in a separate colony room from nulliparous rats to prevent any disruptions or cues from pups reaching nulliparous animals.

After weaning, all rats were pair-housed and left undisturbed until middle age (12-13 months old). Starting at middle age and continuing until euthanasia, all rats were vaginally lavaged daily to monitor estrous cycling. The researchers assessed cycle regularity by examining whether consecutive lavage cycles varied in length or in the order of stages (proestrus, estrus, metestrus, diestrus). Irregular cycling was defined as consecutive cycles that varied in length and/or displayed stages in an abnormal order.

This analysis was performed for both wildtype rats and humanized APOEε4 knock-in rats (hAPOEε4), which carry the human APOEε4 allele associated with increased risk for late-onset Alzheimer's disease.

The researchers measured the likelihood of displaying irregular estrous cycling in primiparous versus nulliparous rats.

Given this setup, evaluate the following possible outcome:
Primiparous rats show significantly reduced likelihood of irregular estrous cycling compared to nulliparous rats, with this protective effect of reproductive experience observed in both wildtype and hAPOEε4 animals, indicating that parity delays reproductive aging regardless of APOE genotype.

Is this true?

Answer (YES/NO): YES